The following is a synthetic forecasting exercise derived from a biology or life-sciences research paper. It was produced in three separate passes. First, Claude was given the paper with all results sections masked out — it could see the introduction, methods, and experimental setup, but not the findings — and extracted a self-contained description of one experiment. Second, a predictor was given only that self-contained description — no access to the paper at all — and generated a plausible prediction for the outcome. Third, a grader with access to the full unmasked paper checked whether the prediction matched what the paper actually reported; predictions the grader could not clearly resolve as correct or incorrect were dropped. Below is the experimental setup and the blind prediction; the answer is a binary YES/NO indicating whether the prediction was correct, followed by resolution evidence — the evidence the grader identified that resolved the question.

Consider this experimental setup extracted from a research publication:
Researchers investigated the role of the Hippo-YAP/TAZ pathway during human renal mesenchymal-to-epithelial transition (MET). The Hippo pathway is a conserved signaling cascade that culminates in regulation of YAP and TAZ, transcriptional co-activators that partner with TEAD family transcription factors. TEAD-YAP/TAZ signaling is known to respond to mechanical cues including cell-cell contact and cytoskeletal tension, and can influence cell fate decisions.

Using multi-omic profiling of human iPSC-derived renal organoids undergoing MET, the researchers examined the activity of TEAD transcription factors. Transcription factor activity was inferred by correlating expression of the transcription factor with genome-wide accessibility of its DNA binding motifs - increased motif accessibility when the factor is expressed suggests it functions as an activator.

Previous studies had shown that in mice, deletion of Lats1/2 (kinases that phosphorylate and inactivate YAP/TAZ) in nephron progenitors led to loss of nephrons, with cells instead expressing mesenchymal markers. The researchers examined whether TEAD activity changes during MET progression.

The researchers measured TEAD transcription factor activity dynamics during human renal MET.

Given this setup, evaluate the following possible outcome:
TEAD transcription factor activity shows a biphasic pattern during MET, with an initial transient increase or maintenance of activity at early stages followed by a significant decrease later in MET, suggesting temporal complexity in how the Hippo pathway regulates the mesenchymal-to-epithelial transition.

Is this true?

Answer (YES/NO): NO